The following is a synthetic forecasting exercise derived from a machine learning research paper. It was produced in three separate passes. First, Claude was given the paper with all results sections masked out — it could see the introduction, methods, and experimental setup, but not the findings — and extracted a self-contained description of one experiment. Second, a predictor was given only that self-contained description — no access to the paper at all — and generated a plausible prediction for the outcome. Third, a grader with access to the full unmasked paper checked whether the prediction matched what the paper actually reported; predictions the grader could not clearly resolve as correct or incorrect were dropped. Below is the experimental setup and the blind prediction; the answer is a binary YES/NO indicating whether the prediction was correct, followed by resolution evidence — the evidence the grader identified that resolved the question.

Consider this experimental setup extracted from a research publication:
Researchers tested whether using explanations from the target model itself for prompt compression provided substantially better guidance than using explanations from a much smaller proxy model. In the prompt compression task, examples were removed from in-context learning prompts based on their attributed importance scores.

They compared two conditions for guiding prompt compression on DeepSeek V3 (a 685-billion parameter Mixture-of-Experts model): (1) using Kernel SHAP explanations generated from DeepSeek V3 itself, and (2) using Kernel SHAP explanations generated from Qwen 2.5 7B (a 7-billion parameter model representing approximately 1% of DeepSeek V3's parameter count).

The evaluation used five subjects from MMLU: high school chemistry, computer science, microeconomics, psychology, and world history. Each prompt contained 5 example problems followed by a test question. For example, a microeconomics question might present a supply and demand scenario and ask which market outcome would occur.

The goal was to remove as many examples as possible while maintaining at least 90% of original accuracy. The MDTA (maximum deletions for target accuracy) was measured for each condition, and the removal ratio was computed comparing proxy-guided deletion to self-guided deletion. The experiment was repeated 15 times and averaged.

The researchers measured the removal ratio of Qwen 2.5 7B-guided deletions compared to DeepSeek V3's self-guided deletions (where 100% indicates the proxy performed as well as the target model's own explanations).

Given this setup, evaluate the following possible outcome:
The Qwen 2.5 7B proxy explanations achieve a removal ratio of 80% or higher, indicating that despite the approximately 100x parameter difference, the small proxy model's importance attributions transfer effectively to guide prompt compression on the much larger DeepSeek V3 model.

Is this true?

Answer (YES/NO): YES